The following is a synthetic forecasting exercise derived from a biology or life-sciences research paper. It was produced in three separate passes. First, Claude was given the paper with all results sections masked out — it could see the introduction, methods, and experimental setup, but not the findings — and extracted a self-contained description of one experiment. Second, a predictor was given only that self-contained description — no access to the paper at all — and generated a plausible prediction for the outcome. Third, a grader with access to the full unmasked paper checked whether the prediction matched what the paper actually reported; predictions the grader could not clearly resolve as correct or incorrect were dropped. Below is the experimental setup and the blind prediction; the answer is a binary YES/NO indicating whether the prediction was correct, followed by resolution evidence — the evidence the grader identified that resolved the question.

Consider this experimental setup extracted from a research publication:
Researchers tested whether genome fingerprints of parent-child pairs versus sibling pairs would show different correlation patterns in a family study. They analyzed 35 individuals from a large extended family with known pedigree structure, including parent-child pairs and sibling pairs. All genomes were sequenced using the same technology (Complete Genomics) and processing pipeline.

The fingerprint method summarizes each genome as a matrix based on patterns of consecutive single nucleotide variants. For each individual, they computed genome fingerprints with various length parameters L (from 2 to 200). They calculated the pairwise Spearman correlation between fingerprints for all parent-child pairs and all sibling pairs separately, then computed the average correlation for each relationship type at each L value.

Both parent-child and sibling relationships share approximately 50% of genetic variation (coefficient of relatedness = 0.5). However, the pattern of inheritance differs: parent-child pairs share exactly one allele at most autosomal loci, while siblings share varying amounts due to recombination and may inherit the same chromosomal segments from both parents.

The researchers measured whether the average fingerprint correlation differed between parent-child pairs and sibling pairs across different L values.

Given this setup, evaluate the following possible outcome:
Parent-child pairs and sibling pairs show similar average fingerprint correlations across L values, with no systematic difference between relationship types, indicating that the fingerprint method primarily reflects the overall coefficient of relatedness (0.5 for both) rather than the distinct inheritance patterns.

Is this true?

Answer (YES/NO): NO